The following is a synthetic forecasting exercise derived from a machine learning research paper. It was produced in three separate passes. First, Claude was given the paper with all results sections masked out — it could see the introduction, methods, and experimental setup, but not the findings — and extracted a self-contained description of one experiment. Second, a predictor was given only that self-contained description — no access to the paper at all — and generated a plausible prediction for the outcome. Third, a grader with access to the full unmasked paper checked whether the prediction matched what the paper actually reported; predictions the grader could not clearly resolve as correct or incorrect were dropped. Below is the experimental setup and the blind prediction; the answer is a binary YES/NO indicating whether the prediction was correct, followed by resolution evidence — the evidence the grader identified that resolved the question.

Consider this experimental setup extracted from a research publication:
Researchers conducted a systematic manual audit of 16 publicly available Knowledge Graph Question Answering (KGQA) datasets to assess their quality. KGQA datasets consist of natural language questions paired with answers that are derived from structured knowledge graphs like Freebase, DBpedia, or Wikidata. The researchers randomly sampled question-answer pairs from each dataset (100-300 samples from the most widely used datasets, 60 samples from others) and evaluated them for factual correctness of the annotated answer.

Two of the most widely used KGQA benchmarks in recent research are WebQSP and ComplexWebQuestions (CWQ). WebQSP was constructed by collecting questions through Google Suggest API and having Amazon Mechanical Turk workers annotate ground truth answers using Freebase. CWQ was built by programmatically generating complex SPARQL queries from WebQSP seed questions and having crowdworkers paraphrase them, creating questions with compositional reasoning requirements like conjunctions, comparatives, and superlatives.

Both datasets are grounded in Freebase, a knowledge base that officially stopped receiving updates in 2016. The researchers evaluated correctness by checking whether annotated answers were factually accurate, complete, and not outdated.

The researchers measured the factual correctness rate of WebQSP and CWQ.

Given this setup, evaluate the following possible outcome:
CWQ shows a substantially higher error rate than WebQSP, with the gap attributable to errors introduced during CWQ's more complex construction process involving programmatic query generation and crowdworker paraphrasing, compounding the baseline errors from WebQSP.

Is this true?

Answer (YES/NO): NO